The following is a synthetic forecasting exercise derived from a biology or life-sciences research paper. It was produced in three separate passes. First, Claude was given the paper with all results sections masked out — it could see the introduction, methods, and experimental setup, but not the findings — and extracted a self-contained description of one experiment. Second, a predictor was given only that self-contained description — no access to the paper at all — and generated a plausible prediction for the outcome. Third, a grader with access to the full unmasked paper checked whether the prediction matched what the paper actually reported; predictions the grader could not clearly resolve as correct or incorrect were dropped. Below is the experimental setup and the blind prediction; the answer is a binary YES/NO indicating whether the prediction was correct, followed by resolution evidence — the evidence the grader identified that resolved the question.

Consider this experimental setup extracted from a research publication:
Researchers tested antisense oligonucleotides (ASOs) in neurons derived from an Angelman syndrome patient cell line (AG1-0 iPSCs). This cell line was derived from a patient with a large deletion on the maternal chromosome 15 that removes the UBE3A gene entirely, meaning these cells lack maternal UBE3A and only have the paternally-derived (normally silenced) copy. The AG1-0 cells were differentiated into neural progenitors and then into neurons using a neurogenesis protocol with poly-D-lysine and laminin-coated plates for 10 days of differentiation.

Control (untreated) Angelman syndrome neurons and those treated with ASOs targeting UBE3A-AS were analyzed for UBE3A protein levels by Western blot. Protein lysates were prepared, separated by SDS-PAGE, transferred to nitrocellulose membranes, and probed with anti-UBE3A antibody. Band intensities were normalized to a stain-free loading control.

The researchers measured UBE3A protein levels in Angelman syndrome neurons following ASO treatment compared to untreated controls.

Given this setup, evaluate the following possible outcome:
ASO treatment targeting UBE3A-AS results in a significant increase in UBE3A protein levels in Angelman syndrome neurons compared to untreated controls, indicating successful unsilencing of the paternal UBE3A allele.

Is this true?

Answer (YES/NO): YES